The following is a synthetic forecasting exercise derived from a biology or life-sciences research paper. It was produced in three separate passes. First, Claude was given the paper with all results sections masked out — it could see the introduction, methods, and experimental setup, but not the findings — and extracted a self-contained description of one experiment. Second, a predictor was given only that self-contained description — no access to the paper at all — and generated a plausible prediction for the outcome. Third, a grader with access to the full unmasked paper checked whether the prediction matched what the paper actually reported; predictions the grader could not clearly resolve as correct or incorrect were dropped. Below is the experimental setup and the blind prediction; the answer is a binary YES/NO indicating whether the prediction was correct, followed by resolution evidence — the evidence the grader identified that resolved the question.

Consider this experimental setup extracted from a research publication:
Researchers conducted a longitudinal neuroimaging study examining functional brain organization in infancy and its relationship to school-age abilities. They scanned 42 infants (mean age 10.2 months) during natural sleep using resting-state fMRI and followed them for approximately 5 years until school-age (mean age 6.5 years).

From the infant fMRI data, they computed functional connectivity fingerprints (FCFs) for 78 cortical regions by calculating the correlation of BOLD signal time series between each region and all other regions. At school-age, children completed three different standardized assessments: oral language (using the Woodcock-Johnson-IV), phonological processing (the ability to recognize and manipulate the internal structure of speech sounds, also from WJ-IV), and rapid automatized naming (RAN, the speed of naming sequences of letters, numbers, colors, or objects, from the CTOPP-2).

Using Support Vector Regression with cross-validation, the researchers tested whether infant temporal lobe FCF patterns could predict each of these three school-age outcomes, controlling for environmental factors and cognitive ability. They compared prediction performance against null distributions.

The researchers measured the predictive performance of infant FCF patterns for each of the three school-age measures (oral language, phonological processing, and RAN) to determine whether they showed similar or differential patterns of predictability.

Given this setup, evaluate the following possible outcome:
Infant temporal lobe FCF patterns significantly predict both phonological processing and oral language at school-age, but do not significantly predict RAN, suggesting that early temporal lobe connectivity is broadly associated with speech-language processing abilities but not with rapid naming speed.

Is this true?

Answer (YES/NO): YES